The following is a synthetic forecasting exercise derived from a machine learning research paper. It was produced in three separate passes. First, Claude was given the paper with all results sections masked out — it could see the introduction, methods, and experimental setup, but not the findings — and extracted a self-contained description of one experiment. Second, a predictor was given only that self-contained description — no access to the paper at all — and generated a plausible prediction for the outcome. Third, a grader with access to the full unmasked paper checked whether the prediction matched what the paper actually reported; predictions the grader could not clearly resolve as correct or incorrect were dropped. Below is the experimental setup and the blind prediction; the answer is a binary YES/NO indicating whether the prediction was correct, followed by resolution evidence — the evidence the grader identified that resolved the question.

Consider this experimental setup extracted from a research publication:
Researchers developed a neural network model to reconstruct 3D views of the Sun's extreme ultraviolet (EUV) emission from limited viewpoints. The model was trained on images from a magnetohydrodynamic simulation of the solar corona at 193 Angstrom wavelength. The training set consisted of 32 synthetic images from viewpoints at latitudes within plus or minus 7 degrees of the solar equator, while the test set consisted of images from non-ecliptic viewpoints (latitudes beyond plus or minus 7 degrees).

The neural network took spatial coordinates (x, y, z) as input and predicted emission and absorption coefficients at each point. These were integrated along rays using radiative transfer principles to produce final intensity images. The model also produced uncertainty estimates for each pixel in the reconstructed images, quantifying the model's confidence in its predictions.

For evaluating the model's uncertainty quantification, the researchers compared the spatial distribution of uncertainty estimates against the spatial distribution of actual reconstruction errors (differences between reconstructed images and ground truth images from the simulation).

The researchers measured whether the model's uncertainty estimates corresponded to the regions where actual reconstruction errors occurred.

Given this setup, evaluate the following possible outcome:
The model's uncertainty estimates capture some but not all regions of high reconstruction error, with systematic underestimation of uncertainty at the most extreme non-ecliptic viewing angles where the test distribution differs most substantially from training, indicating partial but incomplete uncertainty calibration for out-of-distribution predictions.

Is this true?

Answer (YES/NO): NO